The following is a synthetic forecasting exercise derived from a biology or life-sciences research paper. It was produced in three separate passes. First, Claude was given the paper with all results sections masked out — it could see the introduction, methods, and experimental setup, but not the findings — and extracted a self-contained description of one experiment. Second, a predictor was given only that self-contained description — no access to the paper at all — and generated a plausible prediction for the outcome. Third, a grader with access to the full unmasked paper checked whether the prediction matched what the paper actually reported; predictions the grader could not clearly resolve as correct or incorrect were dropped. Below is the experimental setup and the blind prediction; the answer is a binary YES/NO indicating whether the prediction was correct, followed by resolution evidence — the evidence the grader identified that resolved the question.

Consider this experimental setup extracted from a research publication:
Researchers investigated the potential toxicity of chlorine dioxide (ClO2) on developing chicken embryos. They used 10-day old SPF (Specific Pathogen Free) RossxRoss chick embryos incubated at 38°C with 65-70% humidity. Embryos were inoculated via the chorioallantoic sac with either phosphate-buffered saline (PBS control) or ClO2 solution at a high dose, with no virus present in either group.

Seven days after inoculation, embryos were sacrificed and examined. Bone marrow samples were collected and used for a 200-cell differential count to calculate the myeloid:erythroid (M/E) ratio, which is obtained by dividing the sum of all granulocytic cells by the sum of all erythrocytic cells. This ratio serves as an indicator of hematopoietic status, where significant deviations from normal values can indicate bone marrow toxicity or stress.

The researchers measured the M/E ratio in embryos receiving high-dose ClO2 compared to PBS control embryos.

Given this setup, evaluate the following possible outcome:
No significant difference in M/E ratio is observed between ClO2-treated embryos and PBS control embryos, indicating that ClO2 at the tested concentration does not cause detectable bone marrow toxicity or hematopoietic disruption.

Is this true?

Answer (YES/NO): YES